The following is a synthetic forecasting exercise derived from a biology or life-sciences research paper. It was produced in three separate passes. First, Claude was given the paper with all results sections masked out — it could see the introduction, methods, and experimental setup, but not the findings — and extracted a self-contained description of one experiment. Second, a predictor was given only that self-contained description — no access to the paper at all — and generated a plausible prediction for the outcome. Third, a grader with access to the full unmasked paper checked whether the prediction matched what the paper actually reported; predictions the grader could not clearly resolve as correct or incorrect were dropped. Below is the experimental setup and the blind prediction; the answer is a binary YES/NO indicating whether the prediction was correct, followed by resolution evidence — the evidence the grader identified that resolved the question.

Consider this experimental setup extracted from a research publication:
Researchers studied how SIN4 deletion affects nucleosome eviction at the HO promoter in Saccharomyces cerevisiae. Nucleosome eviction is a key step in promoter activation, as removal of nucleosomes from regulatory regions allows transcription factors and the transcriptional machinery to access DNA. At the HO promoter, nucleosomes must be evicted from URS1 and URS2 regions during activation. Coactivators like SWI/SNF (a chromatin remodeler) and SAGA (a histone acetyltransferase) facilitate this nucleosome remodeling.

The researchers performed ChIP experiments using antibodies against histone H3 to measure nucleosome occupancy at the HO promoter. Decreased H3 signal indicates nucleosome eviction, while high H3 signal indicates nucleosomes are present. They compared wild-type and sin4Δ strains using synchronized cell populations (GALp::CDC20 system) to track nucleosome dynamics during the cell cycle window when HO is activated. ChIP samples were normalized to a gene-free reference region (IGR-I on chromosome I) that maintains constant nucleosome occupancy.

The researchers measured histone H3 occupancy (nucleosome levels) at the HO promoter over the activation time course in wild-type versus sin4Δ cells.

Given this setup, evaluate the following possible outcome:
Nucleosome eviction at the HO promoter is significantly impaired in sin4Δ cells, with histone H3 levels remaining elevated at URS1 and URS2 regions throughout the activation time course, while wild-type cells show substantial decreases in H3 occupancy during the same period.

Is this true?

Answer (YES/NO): NO